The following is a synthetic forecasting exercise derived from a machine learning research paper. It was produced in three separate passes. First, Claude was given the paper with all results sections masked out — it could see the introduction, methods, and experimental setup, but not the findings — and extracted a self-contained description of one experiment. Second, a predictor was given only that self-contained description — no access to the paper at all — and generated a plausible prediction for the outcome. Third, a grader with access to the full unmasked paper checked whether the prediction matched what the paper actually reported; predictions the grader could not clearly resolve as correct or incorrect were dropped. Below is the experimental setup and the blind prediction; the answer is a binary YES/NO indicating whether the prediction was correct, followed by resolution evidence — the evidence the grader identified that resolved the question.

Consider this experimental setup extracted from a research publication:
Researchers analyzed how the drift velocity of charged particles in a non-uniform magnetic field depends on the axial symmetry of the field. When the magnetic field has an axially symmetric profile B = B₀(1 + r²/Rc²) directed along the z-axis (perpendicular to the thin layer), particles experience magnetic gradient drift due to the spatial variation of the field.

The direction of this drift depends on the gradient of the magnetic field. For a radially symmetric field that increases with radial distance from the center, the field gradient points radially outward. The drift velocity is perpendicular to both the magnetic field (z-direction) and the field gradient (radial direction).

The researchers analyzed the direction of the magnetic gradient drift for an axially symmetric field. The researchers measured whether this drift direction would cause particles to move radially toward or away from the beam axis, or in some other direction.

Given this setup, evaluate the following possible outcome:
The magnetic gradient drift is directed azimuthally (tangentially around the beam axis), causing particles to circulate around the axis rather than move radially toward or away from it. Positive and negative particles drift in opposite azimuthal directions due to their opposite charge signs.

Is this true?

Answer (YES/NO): YES